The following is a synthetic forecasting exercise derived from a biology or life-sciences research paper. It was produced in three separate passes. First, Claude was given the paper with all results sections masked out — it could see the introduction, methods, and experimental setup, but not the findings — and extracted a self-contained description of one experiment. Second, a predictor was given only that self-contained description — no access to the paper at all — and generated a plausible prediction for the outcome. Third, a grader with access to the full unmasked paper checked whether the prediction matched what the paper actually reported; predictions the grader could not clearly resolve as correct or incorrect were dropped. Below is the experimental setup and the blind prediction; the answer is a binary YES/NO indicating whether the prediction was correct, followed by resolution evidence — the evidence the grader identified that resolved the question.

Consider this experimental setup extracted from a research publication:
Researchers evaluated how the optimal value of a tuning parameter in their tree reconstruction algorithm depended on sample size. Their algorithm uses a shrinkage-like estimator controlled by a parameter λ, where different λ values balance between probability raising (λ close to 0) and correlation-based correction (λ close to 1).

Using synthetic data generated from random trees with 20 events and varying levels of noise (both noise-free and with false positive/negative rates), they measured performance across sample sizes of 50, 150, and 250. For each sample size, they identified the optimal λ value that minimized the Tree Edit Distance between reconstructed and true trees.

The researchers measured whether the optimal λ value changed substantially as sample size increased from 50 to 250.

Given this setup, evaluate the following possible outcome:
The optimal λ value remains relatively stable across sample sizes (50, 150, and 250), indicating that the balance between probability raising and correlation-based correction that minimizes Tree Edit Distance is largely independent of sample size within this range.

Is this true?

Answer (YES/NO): YES